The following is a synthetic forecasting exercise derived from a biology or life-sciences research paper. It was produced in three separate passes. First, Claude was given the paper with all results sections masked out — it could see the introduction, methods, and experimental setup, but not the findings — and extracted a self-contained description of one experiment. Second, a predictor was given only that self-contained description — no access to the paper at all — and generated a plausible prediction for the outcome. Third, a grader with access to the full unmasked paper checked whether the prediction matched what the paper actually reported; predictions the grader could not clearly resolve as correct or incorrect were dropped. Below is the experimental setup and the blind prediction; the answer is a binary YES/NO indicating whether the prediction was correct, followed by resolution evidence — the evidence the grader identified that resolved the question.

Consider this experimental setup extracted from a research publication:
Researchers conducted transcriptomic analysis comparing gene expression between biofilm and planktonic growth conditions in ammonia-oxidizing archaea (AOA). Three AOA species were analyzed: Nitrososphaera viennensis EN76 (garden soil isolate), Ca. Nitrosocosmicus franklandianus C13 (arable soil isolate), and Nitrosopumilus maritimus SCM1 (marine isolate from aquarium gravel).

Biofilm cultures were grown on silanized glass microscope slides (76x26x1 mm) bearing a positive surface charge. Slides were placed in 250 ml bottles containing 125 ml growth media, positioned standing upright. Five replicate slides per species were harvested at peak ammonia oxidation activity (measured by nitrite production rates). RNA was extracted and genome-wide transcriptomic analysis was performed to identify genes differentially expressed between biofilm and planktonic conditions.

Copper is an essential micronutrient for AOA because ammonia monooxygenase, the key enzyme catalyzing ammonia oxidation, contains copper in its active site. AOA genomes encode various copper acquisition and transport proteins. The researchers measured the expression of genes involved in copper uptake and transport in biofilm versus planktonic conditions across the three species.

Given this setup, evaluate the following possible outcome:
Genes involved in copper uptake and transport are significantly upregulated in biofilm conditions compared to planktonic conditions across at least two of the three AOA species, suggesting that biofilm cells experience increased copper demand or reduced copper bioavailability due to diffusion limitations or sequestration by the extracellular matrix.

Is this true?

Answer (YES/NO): YES